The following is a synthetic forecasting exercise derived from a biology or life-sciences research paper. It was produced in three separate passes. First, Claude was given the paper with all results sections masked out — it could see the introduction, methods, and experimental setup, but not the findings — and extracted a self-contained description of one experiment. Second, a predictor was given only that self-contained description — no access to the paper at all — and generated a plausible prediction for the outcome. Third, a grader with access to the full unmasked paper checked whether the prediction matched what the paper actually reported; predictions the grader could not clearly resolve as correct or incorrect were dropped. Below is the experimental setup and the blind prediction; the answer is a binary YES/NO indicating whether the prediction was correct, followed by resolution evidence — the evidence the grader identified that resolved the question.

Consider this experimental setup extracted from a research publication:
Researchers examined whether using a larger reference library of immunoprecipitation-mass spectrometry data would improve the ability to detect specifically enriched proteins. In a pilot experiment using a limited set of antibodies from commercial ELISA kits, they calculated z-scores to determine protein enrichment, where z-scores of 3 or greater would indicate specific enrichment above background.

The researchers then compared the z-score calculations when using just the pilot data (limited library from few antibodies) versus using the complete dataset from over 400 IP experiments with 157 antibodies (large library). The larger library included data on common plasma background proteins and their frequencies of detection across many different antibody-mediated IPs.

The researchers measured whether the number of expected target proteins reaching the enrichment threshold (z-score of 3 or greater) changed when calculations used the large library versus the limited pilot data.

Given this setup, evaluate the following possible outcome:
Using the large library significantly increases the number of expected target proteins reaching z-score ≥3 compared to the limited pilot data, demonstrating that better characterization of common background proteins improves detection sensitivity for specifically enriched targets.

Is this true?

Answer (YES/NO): YES